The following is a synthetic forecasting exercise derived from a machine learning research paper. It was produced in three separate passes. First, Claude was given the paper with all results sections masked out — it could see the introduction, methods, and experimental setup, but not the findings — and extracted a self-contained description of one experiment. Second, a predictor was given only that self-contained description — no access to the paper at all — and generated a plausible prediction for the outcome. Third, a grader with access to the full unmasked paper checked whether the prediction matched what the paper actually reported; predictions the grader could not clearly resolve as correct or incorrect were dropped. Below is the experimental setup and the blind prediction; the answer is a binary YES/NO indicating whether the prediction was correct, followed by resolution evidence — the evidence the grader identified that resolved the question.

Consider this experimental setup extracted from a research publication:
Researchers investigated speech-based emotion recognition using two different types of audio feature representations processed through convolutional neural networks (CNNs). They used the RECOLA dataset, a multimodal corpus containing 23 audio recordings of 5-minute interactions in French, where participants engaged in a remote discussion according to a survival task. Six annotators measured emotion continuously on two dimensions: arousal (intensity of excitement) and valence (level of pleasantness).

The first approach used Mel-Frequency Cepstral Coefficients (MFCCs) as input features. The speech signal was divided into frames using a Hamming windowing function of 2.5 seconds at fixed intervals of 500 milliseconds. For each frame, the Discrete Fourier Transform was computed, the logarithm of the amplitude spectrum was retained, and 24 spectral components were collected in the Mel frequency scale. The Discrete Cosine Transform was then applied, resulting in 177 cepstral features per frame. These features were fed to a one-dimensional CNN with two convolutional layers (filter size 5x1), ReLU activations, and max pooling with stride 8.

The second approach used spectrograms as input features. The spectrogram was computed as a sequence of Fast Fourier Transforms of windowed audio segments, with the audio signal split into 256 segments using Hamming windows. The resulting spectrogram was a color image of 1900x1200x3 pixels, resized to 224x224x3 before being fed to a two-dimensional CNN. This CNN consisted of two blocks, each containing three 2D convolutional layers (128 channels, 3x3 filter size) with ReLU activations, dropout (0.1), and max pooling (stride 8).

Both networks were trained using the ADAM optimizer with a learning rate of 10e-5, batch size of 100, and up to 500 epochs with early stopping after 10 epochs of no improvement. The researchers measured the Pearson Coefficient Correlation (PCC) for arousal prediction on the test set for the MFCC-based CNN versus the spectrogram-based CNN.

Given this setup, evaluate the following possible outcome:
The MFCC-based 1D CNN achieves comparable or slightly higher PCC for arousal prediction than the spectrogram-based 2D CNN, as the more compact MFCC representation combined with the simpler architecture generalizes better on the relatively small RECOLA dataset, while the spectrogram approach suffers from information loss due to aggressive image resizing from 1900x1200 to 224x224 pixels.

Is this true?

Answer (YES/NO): NO